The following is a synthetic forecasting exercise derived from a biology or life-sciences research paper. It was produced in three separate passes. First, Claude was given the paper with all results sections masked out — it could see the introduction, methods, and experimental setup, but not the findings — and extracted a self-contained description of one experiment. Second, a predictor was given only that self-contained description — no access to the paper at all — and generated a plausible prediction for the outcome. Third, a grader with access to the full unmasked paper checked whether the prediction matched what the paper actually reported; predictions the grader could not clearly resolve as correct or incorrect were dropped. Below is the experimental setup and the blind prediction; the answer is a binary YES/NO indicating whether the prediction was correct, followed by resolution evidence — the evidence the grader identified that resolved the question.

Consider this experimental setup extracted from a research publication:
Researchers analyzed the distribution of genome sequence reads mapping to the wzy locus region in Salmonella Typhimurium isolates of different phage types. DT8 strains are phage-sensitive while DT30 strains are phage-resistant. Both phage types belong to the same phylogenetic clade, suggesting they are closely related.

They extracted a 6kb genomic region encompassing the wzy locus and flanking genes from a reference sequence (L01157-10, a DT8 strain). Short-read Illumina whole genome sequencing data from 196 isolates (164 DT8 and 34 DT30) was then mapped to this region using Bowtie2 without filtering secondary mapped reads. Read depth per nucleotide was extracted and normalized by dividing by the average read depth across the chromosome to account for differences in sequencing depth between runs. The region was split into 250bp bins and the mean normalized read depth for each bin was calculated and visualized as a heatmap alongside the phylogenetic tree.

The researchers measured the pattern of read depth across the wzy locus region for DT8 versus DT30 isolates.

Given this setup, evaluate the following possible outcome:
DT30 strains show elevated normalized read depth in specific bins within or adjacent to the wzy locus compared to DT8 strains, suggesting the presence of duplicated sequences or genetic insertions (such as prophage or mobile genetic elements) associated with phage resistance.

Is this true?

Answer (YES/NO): NO